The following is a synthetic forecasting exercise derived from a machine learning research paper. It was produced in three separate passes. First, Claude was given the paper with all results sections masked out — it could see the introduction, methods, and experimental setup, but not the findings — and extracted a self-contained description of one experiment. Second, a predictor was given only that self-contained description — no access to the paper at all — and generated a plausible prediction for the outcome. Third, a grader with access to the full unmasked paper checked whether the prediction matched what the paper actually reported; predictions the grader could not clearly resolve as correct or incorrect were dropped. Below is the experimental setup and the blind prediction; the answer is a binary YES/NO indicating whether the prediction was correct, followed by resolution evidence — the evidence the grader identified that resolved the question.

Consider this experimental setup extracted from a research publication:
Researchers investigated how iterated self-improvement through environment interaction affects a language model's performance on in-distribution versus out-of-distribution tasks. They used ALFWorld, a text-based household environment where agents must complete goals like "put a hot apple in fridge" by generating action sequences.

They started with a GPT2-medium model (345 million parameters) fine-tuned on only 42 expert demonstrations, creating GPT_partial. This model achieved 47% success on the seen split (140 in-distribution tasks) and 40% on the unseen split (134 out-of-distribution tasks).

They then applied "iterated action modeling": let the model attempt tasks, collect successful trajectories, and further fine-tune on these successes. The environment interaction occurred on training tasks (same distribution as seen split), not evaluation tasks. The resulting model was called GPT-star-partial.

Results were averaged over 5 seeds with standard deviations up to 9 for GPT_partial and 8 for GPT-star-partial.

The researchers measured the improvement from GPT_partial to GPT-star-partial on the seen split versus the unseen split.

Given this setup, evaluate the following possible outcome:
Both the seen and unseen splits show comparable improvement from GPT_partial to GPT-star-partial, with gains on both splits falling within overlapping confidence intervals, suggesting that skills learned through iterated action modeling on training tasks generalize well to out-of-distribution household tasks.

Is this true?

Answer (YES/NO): YES